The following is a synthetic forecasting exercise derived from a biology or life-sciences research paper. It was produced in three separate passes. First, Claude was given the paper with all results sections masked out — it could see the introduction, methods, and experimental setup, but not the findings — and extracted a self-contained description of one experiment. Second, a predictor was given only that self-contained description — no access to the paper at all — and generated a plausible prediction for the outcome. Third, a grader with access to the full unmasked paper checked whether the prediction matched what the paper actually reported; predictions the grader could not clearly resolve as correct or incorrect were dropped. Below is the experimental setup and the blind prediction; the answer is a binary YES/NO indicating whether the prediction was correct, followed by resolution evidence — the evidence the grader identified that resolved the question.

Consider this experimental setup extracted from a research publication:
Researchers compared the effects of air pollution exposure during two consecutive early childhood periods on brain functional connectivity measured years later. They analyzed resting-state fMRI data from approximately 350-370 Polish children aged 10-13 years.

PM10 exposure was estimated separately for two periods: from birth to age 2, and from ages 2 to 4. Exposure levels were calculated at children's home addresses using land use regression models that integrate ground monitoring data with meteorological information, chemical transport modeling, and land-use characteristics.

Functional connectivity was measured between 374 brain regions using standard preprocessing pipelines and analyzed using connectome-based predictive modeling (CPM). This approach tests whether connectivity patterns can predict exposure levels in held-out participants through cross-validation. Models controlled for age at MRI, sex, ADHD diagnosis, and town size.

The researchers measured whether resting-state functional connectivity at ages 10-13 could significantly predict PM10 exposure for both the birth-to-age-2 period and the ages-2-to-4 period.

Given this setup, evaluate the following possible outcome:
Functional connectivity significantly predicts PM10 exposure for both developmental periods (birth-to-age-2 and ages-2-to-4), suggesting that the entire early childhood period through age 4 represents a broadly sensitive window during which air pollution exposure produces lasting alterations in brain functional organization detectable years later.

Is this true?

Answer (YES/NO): YES